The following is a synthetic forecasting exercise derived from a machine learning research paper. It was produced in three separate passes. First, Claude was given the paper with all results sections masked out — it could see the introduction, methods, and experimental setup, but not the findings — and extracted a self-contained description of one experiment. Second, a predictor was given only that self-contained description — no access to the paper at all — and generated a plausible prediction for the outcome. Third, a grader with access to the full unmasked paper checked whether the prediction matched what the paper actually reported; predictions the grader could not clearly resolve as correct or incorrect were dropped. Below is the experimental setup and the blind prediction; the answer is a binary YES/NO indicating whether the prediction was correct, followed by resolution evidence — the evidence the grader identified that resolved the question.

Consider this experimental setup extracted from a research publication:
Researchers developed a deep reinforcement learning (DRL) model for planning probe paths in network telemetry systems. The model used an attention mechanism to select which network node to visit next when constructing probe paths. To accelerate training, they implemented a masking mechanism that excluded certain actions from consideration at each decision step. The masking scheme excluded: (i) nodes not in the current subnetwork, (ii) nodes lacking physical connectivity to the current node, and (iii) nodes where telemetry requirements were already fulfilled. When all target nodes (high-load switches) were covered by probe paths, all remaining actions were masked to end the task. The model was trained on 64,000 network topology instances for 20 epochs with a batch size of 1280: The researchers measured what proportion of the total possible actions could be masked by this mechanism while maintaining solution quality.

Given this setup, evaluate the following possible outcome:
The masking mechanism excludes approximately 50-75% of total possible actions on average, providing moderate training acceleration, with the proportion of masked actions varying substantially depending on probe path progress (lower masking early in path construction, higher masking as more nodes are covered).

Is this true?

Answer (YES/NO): NO